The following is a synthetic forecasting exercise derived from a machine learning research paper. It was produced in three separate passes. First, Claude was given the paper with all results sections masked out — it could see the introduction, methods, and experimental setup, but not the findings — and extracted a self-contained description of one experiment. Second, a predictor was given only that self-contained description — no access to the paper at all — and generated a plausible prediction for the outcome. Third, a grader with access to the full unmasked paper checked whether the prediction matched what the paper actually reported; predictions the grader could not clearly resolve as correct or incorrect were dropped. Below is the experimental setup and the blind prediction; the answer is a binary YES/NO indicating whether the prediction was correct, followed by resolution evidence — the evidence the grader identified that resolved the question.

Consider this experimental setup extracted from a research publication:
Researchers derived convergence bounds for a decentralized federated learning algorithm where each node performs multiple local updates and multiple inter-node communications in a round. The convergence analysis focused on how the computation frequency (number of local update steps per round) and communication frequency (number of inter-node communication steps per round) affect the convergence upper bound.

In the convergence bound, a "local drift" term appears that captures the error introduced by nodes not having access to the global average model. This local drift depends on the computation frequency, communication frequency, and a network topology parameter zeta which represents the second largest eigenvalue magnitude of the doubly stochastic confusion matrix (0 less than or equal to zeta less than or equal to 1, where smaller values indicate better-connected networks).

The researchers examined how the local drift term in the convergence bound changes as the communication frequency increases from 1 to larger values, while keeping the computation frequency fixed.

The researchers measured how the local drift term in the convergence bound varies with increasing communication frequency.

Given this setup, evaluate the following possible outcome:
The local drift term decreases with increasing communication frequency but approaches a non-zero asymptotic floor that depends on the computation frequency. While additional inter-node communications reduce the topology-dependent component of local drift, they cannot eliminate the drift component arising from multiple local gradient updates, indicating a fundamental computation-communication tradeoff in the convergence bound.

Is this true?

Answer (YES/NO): YES